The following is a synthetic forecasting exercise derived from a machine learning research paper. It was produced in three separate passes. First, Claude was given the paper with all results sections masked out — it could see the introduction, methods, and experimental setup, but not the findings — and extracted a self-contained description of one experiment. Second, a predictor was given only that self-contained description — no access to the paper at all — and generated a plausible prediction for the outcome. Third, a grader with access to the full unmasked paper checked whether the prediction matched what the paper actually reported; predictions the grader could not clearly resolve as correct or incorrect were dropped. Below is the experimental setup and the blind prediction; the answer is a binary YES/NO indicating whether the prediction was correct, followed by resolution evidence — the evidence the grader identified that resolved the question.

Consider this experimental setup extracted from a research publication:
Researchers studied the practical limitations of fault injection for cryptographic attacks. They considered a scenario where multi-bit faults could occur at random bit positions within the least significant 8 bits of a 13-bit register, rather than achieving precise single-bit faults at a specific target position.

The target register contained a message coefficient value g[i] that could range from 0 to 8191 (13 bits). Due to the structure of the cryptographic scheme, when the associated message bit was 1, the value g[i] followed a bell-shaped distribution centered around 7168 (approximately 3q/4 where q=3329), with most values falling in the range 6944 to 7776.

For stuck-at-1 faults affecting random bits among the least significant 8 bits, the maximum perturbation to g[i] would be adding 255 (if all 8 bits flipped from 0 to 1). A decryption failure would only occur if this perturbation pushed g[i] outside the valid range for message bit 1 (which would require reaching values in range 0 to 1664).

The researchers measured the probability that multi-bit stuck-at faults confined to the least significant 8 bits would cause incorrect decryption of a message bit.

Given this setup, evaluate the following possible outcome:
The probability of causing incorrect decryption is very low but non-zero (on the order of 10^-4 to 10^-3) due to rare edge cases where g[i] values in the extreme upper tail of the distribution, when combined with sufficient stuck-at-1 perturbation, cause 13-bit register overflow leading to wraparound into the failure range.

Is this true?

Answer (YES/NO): NO